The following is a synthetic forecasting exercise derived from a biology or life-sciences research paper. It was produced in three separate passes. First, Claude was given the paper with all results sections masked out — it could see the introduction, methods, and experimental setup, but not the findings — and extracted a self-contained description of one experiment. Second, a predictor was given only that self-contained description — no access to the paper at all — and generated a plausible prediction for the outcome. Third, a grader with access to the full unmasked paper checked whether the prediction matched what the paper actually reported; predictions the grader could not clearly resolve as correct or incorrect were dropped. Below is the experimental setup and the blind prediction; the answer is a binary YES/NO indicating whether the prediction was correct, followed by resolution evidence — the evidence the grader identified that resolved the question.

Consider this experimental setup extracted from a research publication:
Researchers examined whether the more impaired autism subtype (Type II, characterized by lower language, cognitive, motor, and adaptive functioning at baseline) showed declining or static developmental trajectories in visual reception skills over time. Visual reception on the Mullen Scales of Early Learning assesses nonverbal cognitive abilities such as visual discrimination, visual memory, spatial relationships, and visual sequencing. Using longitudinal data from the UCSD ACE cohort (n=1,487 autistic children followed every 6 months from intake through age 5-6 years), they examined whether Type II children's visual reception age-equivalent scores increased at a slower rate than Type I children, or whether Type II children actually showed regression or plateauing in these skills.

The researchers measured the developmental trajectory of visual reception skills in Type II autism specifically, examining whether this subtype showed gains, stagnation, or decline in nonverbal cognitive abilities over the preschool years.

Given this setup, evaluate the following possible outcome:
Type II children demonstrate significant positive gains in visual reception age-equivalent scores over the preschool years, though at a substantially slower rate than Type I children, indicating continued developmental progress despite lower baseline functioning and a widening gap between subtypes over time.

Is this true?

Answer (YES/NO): NO